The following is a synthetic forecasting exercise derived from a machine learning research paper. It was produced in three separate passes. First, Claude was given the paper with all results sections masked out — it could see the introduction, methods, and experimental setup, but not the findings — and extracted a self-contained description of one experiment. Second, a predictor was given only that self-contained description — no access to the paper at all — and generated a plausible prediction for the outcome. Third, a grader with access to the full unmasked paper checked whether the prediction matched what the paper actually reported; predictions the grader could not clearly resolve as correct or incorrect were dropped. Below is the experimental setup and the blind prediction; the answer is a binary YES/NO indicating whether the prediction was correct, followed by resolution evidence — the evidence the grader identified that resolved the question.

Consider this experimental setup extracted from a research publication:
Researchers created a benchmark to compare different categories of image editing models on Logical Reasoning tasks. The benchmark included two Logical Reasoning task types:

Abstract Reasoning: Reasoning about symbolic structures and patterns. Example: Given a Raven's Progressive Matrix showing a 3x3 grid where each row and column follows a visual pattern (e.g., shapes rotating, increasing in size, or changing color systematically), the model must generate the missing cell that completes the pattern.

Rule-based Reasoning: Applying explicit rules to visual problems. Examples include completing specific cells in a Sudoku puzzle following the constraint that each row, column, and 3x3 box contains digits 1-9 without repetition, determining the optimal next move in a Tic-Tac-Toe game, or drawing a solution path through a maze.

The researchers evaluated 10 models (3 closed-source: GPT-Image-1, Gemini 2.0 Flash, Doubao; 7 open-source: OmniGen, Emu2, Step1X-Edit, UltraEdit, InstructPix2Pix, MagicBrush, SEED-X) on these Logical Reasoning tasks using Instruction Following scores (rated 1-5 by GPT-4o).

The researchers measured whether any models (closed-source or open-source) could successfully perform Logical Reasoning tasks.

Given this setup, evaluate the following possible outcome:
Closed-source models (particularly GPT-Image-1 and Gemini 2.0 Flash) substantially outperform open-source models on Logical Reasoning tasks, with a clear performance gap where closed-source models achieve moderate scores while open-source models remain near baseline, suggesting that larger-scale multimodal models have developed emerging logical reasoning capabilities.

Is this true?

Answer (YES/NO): NO